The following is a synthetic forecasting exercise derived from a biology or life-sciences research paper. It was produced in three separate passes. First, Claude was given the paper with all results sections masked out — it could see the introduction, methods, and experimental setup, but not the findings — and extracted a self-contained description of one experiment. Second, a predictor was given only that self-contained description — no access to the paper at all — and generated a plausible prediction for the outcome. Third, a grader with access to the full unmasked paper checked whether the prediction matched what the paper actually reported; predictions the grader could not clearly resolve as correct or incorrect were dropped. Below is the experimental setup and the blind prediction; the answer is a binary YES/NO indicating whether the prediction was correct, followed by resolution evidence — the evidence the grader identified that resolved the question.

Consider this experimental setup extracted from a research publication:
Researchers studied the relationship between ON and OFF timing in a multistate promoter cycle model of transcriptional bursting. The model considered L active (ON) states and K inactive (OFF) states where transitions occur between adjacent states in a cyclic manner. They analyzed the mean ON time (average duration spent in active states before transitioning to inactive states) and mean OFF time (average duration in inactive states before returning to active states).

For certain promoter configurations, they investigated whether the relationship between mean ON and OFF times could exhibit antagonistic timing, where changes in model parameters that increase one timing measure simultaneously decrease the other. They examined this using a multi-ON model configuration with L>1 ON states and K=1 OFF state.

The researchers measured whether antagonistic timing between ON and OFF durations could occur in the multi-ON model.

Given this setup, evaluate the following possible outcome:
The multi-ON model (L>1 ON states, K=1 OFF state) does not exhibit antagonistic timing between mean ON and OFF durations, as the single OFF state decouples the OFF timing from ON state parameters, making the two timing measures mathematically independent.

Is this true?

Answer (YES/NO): NO